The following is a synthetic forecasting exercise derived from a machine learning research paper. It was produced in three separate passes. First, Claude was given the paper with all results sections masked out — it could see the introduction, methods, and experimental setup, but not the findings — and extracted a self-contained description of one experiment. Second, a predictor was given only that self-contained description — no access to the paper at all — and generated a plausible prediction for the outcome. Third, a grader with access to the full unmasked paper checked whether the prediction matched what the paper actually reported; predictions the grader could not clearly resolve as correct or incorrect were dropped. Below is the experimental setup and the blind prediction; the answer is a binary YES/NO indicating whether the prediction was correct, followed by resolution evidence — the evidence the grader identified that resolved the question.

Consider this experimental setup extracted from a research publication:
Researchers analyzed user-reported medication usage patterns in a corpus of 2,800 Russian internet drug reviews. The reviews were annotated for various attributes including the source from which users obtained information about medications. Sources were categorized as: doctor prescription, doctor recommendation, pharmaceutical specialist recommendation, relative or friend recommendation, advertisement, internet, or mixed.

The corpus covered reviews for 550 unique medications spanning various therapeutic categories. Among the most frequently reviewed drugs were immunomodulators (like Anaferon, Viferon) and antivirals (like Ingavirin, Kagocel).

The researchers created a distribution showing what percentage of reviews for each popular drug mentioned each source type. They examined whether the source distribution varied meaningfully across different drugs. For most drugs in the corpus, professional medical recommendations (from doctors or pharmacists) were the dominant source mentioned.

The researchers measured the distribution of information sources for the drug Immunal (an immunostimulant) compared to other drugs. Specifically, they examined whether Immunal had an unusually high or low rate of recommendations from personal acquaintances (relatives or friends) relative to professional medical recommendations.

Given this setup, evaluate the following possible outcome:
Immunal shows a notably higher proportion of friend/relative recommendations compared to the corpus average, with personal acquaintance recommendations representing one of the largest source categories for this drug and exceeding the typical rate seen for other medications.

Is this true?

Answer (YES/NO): YES